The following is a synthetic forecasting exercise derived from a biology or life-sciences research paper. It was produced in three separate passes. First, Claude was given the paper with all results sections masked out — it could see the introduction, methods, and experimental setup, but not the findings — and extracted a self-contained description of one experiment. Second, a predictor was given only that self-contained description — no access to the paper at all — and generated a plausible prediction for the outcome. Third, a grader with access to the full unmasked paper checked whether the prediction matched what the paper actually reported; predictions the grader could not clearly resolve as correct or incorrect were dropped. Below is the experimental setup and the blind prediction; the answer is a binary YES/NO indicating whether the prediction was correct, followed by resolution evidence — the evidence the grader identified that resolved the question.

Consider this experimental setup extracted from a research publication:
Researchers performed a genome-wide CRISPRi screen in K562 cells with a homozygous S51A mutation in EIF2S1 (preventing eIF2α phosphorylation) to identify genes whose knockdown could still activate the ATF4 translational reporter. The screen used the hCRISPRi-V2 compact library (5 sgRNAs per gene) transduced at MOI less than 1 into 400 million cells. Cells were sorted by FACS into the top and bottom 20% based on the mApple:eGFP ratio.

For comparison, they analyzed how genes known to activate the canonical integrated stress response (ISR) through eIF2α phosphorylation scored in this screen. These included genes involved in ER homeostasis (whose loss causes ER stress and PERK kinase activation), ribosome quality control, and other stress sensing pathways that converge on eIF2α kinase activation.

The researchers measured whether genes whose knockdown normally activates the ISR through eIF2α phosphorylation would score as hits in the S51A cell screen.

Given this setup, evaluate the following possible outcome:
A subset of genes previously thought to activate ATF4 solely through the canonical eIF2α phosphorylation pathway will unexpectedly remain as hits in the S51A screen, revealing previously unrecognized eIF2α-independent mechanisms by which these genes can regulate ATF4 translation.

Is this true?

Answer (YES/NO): YES